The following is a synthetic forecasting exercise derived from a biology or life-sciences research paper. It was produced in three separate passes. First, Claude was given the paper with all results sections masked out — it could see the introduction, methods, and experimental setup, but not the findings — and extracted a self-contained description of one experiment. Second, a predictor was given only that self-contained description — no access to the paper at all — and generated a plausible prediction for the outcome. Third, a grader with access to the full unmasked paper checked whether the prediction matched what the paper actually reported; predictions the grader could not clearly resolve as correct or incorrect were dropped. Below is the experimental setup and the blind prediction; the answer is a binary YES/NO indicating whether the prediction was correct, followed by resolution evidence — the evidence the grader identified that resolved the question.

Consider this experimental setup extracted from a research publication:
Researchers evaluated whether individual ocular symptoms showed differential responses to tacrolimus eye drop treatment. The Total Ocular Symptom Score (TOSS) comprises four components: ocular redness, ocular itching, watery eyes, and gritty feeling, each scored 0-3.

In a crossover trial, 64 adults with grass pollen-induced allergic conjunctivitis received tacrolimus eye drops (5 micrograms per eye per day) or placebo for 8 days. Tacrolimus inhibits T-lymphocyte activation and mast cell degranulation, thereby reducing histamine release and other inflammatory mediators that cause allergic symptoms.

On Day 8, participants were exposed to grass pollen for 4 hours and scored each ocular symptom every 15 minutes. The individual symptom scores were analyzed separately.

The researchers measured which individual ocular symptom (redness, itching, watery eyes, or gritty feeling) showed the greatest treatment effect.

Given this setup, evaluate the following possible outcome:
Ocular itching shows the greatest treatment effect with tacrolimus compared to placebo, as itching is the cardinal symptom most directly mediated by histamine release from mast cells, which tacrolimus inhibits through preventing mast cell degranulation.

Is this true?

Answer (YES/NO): NO